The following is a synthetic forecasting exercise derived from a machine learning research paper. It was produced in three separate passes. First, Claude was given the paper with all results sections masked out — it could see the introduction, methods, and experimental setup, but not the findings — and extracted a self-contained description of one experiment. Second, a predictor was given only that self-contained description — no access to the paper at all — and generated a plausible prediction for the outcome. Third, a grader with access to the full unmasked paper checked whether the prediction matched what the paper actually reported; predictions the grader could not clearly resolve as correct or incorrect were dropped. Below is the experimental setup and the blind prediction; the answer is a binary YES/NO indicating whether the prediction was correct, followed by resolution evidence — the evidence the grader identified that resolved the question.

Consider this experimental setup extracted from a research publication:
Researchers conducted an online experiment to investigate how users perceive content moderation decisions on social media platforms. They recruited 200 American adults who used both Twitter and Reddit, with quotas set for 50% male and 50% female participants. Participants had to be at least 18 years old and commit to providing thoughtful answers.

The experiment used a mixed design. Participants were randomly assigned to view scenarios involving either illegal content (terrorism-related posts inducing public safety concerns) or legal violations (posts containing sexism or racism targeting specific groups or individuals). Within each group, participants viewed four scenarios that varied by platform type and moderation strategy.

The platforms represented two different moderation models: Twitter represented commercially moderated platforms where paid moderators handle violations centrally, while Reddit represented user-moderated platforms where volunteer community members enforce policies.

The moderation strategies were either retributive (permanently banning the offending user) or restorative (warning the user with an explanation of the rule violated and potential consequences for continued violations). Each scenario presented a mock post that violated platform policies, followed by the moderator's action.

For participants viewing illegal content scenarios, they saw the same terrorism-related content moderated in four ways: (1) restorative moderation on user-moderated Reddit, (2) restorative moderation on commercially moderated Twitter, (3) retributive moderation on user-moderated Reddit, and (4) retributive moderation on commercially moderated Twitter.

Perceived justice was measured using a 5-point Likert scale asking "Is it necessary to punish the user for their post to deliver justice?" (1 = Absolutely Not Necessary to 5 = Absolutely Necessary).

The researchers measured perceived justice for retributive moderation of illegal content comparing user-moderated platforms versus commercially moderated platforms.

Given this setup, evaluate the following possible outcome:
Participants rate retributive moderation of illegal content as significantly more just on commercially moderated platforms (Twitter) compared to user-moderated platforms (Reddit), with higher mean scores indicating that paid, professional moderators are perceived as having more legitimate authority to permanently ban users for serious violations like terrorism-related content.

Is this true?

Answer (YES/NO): YES